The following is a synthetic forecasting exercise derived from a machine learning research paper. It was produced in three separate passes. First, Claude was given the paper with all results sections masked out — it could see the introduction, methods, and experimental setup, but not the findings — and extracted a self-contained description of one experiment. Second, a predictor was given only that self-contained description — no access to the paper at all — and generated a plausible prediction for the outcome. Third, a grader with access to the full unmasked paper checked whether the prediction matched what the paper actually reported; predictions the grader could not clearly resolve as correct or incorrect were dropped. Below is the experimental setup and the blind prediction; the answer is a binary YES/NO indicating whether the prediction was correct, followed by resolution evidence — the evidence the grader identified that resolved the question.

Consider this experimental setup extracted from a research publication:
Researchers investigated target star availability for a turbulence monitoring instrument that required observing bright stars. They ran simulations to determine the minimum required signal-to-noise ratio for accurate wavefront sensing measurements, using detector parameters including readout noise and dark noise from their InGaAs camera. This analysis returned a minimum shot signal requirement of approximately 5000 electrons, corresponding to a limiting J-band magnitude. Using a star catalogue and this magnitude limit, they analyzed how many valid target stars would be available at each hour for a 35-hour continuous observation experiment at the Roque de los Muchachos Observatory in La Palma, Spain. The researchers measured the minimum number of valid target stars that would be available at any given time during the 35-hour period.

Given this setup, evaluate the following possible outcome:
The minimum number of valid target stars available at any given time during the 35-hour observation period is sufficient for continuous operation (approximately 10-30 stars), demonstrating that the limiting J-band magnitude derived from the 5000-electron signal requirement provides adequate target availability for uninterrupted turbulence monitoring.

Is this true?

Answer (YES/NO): YES